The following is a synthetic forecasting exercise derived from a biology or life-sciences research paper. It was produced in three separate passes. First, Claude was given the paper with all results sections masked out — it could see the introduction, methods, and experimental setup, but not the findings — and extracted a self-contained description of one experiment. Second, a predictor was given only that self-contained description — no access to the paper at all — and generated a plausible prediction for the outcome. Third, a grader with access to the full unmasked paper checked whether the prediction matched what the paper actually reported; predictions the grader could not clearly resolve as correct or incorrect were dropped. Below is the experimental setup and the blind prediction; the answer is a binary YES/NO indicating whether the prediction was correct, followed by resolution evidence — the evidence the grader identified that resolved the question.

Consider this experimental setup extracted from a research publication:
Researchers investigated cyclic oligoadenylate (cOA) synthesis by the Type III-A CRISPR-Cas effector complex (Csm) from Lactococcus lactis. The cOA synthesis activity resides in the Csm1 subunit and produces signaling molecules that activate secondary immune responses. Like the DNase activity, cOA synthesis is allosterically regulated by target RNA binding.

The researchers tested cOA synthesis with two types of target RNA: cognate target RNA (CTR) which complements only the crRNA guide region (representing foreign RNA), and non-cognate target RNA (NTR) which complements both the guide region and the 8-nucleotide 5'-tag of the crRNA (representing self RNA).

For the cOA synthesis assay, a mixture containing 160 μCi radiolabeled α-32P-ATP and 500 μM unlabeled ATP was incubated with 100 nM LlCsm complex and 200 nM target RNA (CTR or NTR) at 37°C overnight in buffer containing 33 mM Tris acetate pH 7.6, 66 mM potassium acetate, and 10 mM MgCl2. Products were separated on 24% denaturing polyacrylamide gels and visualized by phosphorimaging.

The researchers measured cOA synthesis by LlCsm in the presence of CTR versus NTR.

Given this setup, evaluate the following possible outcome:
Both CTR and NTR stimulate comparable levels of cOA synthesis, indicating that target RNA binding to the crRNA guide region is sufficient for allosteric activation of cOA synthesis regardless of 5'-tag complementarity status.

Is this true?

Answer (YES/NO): NO